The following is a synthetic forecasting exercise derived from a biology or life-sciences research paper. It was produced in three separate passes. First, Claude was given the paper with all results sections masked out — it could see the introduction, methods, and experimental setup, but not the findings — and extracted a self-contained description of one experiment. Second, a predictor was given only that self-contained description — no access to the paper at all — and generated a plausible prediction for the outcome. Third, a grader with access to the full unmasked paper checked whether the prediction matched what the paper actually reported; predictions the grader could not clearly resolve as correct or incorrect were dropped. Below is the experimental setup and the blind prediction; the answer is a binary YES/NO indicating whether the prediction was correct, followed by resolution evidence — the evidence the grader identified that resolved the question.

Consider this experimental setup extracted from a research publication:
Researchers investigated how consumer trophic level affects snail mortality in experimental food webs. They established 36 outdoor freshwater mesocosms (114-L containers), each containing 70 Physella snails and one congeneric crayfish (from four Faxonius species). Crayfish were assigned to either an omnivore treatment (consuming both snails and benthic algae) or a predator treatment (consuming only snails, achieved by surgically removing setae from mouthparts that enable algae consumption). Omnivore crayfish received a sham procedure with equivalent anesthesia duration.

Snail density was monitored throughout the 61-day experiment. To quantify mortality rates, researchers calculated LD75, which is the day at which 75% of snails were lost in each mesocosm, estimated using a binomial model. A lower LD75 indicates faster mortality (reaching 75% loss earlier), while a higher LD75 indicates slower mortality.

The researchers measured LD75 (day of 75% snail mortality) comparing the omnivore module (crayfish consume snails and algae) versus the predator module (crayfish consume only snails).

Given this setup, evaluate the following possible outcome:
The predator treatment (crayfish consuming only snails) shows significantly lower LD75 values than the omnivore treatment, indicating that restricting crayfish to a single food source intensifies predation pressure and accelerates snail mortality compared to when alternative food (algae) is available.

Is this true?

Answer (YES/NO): NO